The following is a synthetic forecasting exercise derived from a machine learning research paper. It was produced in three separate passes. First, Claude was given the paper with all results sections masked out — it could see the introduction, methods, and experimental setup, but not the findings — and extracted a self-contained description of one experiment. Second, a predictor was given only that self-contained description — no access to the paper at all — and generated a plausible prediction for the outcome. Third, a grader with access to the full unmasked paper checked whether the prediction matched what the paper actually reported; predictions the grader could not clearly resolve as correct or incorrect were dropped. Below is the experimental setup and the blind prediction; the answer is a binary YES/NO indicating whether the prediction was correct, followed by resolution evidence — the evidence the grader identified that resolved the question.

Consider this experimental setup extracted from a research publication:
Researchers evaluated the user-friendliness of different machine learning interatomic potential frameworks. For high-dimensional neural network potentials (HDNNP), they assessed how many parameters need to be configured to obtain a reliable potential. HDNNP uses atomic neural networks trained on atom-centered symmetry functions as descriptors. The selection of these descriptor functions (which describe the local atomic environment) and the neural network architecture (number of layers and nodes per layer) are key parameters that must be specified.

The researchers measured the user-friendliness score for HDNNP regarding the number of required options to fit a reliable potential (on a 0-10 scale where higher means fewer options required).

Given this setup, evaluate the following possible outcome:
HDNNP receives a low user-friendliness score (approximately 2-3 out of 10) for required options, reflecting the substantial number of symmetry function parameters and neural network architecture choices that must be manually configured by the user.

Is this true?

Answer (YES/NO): YES